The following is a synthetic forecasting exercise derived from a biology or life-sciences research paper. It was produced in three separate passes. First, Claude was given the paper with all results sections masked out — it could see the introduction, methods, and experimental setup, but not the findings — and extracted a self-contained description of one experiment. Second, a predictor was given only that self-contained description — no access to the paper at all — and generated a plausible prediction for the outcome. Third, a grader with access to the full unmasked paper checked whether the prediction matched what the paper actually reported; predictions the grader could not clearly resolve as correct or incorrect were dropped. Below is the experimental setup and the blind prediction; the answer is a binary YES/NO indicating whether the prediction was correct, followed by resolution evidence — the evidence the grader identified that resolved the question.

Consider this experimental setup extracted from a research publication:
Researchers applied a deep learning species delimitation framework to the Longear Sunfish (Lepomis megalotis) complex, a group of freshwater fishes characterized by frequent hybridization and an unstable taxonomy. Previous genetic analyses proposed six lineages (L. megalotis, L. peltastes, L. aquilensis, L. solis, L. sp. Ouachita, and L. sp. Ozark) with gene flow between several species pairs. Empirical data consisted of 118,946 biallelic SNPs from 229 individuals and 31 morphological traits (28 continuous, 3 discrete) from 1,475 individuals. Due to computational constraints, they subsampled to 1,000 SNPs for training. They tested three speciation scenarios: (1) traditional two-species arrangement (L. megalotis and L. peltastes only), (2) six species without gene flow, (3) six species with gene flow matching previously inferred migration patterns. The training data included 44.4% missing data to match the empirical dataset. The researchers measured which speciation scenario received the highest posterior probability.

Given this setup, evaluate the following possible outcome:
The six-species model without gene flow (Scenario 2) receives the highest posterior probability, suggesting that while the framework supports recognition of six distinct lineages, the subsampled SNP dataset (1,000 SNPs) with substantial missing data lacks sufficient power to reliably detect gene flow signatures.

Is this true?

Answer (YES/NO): NO